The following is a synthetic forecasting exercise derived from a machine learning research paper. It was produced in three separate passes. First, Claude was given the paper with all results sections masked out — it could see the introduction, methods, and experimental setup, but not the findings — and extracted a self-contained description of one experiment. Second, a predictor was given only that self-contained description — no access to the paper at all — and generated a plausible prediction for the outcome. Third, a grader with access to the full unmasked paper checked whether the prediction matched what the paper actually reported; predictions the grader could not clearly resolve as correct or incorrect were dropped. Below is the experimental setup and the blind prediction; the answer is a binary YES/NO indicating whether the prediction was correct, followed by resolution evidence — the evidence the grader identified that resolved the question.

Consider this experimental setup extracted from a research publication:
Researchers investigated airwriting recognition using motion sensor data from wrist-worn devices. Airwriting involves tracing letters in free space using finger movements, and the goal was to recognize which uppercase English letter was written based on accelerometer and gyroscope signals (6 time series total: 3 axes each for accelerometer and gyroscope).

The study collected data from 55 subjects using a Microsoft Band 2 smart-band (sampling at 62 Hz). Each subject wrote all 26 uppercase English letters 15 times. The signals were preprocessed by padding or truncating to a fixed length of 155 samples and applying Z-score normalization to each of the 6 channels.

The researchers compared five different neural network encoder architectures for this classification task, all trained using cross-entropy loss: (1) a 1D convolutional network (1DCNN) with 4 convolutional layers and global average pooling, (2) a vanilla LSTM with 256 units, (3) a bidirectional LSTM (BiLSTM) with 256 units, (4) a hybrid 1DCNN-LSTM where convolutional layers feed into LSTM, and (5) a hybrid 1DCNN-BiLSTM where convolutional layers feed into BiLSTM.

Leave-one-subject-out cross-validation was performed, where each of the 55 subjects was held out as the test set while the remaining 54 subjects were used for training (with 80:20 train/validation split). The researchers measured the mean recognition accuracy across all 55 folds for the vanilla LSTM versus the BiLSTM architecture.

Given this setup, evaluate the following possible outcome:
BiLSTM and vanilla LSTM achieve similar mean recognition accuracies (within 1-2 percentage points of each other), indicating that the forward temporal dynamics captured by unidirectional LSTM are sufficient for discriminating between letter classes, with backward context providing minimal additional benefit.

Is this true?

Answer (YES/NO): YES